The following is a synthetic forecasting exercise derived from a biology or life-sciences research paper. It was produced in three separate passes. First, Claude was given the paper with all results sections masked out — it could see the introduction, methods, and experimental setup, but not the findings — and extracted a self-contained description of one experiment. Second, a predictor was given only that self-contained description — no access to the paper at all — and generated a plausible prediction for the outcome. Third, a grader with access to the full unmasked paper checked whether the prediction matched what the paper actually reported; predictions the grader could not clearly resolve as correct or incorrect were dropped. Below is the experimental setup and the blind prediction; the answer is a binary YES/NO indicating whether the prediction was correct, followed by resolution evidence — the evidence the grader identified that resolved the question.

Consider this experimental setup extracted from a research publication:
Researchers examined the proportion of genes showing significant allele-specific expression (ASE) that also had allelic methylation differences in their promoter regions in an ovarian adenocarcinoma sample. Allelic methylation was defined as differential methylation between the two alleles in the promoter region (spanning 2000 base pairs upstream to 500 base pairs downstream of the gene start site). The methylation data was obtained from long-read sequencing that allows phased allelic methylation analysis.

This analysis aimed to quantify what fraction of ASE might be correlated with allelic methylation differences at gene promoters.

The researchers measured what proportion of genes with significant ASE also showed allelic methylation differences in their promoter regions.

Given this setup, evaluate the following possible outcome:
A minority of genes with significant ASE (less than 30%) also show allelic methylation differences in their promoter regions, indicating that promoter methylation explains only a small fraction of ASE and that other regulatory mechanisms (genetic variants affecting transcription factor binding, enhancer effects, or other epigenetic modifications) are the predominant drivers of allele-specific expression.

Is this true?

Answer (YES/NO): YES